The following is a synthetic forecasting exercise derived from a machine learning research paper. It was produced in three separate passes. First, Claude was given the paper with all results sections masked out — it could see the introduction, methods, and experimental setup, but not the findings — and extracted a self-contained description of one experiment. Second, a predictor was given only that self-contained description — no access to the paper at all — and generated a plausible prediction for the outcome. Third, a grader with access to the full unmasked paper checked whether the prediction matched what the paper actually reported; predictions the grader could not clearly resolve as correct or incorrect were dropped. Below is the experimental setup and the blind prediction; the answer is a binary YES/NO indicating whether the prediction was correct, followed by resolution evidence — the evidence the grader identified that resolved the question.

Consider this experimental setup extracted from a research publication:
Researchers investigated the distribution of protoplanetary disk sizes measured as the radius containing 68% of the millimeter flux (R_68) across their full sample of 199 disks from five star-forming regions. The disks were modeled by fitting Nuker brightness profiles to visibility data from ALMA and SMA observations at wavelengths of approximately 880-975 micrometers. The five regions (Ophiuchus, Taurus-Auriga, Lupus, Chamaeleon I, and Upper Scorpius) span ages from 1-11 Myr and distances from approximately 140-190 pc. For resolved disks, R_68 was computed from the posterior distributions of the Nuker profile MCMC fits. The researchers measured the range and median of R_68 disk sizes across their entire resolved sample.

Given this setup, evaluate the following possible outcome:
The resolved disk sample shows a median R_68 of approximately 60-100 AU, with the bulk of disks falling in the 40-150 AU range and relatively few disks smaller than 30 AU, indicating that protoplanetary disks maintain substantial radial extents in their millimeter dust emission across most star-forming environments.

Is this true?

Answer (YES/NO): NO